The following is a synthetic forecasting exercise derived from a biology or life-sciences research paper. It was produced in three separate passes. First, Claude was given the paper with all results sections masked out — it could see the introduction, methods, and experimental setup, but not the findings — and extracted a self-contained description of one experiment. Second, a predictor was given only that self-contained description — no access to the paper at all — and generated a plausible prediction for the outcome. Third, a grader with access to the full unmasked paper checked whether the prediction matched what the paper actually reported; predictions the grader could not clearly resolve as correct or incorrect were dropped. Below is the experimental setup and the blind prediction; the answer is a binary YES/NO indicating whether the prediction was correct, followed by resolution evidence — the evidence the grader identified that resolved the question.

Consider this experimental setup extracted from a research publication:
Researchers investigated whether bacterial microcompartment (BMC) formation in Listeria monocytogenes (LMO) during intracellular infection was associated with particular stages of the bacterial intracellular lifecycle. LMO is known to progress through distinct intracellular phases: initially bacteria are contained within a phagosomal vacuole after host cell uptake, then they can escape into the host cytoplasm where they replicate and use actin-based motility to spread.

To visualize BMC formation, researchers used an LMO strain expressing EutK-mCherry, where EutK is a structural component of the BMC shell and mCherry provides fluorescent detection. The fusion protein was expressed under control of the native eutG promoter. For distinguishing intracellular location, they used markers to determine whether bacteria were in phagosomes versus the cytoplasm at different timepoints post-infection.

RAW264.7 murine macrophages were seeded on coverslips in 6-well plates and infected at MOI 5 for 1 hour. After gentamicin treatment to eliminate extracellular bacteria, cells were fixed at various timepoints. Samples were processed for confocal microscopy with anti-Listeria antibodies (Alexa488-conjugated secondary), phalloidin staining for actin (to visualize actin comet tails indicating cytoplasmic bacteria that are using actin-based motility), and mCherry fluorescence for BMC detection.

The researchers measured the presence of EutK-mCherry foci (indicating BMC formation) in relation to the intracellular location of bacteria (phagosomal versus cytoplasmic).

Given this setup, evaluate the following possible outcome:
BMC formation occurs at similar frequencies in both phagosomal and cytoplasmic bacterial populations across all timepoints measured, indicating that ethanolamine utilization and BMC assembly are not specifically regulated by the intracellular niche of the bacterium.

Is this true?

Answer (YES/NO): NO